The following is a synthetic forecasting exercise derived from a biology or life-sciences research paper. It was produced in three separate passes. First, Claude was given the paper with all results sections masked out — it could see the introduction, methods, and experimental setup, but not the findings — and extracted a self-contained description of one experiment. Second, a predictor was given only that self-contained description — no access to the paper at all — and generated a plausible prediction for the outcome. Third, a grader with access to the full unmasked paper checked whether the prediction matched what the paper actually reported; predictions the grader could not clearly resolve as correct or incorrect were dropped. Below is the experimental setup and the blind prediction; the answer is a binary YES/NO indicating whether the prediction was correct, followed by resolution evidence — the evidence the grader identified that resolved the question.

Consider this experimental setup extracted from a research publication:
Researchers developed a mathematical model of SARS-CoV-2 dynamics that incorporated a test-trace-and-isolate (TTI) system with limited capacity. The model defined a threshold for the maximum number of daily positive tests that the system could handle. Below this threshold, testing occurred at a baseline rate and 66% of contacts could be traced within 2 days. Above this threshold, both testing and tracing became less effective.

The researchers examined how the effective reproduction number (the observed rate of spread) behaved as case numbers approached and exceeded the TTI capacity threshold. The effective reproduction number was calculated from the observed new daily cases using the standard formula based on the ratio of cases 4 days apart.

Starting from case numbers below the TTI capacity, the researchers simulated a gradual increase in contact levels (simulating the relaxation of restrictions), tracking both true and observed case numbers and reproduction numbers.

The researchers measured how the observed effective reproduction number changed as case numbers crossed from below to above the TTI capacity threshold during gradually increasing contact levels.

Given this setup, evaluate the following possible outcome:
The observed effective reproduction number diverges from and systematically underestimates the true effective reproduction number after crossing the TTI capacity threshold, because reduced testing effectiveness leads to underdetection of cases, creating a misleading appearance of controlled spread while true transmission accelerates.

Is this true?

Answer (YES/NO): NO